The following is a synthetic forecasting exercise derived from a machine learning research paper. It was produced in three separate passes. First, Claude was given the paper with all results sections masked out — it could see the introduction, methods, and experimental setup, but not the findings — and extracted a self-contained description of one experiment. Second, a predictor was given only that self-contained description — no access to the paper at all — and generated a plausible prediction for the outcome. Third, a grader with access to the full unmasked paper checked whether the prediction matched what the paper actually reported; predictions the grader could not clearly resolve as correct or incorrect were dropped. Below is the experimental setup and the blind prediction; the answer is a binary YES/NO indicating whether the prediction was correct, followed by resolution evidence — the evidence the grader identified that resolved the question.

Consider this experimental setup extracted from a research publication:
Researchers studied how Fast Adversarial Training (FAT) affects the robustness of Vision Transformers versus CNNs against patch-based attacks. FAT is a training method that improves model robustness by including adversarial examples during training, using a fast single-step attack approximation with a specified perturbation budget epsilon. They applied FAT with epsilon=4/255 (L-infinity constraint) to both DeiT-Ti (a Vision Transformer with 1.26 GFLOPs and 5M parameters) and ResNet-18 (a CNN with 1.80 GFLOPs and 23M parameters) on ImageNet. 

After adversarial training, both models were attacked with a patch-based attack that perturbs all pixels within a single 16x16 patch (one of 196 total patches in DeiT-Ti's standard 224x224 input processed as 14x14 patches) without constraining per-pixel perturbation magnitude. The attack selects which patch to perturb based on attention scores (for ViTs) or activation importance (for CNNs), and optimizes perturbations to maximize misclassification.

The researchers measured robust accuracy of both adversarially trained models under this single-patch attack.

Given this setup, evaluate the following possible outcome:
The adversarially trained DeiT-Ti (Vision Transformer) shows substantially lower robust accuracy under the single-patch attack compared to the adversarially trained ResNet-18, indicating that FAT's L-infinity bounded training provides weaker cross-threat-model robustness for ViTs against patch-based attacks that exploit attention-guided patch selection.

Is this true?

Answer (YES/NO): NO